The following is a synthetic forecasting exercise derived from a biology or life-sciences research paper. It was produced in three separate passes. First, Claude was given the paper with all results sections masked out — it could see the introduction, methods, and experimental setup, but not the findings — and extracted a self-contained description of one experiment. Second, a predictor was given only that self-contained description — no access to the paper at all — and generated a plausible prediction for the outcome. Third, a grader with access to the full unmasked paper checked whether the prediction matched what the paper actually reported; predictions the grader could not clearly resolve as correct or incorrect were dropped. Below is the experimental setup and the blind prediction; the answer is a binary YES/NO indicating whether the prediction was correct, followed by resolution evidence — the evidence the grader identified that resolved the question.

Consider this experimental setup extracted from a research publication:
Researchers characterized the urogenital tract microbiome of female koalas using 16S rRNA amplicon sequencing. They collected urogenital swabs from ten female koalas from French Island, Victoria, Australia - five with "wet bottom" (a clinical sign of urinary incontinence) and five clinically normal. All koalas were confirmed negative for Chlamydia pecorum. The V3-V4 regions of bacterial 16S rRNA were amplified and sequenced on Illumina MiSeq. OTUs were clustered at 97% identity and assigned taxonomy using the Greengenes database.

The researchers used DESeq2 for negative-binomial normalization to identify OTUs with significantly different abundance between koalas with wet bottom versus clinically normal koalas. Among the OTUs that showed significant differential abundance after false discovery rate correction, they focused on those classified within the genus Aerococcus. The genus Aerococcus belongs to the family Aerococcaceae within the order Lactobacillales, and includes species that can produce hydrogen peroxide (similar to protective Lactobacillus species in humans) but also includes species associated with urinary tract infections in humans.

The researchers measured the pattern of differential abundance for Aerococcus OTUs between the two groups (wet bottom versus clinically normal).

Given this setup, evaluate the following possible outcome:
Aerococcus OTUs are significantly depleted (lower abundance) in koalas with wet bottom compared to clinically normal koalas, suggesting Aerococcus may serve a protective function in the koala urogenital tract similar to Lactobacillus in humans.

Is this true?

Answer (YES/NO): NO